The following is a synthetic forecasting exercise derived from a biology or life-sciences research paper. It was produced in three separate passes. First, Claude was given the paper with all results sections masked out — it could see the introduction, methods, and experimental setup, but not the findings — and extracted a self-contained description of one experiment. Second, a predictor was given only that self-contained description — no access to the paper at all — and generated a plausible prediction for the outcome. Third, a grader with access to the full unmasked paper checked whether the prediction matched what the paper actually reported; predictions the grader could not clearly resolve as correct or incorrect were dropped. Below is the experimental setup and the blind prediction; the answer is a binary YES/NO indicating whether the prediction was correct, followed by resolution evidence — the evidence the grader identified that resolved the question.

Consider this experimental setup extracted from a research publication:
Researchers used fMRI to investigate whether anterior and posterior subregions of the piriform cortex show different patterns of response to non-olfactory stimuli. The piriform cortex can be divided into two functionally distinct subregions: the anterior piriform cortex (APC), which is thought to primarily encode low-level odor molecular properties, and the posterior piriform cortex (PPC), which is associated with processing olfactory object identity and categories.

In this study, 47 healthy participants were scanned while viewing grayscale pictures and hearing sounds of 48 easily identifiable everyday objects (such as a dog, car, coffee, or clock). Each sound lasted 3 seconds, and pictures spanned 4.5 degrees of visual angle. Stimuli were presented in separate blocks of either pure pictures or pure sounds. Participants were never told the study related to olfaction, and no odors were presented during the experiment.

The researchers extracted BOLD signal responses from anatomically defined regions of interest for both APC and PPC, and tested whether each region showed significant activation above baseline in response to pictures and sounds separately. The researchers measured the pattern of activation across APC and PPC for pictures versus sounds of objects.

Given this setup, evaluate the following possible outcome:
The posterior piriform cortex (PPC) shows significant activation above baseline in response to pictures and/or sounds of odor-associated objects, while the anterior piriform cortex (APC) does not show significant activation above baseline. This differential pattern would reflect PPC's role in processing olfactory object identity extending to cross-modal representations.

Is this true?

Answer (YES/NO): NO